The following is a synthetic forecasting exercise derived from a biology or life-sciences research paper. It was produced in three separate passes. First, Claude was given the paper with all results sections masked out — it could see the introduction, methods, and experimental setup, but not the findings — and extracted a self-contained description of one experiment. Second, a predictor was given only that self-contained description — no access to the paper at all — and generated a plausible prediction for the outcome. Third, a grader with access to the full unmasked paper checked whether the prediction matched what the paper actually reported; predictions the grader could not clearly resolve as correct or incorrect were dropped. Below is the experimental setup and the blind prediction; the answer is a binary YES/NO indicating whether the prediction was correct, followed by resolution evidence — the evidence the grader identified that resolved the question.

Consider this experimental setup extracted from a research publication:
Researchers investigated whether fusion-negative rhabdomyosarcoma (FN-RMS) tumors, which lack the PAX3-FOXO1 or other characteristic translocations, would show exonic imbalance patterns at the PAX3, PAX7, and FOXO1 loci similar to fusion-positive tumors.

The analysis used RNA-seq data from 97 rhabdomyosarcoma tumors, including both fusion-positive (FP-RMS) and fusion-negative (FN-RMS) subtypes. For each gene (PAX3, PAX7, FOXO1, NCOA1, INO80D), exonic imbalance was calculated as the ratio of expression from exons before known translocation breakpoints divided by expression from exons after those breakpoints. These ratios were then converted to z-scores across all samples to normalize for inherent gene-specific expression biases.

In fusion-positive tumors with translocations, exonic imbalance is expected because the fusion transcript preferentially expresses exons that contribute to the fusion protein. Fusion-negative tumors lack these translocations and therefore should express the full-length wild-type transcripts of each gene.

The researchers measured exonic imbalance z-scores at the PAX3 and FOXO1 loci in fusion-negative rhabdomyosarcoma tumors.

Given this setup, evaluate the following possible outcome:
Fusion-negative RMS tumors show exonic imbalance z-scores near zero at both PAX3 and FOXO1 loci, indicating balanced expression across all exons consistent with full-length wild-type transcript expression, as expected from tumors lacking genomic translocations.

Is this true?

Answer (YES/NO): YES